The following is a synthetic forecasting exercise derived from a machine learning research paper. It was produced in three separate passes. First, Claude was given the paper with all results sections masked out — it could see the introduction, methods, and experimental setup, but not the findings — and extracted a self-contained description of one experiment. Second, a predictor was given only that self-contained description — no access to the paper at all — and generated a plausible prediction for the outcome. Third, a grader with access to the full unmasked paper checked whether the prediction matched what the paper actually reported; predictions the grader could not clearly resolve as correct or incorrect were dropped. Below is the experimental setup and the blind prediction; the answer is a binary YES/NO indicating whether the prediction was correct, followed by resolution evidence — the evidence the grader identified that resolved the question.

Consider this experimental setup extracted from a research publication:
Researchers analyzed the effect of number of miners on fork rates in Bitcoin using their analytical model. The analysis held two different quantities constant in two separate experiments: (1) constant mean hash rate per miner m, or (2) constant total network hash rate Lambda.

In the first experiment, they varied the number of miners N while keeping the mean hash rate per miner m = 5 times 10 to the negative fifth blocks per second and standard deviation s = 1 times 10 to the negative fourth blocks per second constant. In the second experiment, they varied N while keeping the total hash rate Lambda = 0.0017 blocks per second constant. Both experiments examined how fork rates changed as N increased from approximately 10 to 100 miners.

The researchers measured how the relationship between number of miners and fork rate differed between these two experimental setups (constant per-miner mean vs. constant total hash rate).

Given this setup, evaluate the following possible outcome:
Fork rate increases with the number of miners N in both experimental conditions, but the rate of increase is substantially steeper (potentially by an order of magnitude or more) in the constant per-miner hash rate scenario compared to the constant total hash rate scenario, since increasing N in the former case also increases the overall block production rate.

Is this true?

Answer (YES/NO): NO